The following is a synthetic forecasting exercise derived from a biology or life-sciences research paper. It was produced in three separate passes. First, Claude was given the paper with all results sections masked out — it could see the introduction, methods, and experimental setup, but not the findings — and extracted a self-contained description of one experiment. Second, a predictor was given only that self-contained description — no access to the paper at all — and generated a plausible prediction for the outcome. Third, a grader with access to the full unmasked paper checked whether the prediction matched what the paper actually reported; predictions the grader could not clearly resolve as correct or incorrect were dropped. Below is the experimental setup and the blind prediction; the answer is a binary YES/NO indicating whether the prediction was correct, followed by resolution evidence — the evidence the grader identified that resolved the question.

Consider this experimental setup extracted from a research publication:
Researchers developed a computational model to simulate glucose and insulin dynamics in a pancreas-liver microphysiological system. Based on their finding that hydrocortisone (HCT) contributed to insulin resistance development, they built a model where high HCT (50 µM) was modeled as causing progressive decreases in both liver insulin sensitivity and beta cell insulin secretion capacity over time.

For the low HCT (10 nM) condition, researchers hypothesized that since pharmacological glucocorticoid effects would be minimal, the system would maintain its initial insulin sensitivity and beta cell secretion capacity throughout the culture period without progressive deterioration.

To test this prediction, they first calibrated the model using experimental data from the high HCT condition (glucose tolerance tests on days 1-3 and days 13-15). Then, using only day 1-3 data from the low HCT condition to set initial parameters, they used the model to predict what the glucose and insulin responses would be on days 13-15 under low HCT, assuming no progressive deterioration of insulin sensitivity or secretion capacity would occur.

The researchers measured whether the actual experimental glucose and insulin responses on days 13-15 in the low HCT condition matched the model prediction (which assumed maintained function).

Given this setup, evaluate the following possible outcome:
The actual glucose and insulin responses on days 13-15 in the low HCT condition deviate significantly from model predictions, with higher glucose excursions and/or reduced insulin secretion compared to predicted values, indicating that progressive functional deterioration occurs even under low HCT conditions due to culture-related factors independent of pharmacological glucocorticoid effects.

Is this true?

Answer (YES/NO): NO